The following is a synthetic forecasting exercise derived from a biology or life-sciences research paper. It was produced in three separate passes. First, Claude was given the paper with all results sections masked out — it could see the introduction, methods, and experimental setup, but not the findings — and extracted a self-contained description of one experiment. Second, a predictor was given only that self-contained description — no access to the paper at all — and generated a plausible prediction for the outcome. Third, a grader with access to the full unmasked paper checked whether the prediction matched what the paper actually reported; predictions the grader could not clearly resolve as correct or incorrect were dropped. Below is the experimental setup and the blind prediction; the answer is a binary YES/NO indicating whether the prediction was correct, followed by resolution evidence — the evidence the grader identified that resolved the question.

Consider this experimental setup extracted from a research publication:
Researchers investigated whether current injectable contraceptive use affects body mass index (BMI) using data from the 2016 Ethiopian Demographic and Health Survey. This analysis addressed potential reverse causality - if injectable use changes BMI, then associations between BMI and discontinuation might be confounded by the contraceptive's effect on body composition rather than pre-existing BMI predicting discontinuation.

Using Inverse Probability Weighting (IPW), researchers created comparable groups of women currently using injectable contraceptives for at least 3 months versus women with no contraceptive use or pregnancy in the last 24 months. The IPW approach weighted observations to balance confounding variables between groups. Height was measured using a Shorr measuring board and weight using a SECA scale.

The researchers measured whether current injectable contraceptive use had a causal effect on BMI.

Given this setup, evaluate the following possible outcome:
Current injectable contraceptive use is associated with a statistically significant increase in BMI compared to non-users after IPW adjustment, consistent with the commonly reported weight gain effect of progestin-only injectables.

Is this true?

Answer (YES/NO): YES